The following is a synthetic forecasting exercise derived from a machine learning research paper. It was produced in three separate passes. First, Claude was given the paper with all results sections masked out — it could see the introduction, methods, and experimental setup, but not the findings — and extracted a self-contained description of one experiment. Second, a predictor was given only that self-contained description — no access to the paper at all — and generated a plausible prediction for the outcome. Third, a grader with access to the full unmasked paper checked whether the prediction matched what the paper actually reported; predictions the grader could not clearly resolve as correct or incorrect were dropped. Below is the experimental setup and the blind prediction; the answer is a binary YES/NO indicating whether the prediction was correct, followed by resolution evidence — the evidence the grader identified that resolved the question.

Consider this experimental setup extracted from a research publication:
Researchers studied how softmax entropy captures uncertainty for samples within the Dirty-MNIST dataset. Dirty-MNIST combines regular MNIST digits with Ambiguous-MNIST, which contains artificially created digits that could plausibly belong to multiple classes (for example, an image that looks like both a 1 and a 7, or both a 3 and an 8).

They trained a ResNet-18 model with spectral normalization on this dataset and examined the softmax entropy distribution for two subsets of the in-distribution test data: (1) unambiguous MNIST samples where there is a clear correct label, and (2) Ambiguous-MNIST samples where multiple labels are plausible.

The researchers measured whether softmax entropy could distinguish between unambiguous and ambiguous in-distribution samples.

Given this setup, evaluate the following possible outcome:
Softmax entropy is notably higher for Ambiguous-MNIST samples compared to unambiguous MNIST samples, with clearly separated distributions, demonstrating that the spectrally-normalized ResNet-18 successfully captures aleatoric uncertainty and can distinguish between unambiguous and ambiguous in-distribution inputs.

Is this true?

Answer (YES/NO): YES